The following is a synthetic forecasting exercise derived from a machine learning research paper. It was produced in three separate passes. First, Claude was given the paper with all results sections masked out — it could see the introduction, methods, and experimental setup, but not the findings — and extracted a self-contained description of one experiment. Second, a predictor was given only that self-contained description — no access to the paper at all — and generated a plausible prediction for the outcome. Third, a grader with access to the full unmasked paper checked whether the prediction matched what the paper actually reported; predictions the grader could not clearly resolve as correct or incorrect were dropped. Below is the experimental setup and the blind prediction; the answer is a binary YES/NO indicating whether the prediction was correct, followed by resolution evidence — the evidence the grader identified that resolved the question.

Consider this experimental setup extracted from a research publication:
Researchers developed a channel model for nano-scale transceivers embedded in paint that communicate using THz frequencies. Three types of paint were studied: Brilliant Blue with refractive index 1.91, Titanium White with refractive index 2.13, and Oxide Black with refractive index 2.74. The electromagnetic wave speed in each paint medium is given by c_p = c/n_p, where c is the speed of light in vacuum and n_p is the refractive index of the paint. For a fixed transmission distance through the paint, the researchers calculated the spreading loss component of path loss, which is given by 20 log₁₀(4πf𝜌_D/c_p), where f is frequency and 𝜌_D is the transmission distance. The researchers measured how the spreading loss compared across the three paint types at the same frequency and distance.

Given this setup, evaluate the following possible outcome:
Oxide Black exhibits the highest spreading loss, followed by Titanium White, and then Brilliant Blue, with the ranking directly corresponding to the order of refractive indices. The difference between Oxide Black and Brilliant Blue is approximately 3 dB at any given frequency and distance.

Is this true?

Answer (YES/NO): YES